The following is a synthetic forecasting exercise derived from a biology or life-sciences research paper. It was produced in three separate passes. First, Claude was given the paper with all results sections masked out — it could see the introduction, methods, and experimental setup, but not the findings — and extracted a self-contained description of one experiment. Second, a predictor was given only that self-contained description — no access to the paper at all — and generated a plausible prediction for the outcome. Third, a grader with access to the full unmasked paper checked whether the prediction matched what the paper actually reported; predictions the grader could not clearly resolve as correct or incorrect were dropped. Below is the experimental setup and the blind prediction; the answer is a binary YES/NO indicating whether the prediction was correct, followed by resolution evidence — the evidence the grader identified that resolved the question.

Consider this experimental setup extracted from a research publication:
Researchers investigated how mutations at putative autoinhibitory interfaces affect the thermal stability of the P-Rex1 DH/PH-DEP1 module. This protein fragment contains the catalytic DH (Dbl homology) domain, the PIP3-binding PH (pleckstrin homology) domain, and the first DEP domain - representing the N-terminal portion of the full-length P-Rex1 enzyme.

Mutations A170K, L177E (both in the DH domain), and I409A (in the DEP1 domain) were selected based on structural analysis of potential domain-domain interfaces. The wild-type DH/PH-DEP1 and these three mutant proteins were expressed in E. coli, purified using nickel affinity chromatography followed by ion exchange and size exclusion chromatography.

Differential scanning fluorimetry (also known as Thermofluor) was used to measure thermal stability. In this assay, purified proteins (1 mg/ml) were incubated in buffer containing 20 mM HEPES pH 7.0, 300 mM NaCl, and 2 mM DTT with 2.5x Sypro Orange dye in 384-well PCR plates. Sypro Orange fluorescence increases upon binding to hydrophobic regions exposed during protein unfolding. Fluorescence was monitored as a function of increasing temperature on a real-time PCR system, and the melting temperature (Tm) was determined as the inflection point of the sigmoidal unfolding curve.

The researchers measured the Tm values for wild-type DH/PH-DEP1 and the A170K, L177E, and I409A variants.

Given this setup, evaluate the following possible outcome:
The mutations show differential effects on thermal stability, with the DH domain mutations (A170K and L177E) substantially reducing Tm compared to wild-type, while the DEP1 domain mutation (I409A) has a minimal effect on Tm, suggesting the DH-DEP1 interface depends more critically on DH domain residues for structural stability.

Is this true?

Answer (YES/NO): NO